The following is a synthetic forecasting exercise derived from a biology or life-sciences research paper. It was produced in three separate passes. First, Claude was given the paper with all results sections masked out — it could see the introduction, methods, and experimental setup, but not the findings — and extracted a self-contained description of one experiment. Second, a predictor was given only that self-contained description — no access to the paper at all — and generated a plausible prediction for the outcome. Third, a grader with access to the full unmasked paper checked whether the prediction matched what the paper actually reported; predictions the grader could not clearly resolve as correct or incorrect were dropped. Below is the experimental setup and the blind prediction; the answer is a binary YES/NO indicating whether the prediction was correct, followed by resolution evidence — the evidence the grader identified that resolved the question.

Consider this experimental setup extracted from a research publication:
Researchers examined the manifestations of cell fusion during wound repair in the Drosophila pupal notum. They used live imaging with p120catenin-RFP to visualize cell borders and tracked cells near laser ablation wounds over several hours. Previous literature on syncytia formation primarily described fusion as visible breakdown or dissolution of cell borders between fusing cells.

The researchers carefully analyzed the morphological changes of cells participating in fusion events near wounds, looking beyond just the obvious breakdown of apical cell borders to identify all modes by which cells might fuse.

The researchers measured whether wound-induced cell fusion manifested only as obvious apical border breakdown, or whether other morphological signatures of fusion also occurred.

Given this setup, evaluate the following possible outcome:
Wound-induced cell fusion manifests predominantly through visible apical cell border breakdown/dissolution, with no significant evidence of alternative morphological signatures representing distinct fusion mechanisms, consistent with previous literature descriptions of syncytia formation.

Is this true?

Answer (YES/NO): NO